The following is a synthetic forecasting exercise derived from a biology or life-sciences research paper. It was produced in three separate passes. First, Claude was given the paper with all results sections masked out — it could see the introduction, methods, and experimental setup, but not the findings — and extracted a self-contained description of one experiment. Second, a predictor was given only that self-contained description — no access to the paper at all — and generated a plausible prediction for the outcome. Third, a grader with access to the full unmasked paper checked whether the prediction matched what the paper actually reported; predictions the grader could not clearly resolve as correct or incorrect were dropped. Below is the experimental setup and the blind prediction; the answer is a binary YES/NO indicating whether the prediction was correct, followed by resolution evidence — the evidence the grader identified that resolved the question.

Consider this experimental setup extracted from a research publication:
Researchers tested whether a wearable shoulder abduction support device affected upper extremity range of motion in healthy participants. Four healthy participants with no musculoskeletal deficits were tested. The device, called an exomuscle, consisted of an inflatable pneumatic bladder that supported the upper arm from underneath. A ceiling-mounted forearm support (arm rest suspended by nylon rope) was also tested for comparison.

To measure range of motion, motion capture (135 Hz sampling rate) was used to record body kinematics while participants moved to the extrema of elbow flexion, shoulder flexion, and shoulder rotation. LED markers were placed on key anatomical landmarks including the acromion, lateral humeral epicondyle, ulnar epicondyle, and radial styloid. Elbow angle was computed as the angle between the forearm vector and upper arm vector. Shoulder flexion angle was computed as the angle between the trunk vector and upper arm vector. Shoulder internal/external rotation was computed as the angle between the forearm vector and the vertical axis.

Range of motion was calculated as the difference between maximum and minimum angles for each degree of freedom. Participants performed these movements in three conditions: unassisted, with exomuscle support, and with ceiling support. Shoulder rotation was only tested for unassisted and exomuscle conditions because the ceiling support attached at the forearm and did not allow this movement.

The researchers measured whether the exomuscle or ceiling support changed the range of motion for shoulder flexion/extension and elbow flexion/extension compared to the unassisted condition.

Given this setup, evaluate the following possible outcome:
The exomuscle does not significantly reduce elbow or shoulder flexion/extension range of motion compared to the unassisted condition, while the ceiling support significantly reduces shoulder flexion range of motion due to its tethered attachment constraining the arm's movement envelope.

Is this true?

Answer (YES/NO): NO